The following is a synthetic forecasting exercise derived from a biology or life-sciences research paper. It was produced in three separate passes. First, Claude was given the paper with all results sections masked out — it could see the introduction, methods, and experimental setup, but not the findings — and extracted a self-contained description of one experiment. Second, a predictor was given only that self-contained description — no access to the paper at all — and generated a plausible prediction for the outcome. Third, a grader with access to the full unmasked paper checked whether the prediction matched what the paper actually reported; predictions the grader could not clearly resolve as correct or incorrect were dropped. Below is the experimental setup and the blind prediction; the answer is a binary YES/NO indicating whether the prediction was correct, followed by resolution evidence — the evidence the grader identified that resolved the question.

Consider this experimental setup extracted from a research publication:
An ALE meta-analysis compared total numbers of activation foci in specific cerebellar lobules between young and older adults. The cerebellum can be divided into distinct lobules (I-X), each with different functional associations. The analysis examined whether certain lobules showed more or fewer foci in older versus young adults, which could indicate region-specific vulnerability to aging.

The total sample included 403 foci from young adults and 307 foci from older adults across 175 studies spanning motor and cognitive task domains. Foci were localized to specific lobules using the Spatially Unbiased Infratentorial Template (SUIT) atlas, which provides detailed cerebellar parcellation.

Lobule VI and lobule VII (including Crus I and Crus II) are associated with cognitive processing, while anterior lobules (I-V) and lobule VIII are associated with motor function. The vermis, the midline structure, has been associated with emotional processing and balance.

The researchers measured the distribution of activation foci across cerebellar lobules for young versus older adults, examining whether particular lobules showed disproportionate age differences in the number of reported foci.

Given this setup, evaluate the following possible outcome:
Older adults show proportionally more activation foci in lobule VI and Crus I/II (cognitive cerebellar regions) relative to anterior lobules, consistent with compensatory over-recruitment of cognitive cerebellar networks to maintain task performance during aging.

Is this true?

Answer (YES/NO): NO